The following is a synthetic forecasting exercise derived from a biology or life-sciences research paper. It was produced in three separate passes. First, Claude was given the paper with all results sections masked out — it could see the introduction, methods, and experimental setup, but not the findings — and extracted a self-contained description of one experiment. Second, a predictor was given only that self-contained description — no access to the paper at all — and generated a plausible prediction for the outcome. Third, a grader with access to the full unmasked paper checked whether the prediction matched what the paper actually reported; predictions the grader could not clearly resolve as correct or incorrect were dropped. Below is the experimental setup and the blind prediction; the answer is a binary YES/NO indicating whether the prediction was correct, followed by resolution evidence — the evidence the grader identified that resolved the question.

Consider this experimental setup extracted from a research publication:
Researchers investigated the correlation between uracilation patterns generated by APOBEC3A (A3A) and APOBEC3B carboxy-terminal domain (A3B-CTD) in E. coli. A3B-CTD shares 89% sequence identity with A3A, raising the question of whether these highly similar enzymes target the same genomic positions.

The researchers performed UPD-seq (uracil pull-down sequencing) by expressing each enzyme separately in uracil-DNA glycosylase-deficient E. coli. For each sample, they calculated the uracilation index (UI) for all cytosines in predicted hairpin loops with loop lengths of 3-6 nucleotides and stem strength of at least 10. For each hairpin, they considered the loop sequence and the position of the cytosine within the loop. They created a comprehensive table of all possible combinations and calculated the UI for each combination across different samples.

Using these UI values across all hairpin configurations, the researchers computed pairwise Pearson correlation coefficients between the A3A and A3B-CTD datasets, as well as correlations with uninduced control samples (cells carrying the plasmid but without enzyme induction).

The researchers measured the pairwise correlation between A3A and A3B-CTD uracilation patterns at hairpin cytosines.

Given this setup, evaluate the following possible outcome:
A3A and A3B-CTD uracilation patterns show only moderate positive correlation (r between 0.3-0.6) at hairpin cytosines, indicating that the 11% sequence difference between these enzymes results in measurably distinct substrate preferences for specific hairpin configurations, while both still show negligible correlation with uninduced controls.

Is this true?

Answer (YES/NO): YES